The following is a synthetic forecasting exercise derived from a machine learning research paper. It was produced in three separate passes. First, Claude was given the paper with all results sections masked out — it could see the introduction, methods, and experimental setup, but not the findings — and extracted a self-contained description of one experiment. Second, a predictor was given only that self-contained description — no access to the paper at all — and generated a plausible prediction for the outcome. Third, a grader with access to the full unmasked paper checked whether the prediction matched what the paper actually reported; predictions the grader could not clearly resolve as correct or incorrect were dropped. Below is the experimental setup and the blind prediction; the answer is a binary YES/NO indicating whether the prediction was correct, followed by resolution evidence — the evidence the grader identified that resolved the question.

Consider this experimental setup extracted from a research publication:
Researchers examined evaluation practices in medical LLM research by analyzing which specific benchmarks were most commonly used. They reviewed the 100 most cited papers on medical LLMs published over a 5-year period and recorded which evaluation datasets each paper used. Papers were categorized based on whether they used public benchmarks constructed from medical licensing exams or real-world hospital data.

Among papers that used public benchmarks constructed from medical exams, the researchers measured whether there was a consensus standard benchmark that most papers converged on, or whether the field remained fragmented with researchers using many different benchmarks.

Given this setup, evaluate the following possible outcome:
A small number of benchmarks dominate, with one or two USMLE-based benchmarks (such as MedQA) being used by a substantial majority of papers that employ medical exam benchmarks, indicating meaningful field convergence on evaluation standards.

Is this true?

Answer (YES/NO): NO